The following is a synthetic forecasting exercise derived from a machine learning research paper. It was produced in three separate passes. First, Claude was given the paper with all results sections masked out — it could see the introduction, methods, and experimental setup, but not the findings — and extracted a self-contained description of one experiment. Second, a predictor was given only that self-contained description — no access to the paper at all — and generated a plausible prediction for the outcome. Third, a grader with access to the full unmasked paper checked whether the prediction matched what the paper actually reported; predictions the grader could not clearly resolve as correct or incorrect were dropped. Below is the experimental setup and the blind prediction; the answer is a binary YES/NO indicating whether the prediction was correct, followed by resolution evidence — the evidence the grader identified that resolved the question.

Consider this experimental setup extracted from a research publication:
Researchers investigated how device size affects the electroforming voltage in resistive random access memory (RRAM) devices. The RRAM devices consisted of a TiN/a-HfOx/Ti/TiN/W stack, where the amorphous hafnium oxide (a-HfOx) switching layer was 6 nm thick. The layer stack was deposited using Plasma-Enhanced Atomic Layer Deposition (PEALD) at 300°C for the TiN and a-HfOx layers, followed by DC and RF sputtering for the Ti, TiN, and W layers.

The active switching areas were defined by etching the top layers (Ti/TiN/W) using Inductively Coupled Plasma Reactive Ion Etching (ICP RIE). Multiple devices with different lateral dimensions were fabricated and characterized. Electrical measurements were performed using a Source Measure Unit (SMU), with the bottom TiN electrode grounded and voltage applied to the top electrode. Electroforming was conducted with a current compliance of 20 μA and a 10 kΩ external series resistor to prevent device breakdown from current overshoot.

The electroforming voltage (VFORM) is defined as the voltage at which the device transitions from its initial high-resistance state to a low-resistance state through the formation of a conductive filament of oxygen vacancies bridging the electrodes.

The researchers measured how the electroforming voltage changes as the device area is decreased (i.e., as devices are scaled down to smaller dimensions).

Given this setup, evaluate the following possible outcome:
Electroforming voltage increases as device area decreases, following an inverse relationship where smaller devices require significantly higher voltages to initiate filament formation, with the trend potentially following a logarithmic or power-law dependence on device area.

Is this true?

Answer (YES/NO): YES